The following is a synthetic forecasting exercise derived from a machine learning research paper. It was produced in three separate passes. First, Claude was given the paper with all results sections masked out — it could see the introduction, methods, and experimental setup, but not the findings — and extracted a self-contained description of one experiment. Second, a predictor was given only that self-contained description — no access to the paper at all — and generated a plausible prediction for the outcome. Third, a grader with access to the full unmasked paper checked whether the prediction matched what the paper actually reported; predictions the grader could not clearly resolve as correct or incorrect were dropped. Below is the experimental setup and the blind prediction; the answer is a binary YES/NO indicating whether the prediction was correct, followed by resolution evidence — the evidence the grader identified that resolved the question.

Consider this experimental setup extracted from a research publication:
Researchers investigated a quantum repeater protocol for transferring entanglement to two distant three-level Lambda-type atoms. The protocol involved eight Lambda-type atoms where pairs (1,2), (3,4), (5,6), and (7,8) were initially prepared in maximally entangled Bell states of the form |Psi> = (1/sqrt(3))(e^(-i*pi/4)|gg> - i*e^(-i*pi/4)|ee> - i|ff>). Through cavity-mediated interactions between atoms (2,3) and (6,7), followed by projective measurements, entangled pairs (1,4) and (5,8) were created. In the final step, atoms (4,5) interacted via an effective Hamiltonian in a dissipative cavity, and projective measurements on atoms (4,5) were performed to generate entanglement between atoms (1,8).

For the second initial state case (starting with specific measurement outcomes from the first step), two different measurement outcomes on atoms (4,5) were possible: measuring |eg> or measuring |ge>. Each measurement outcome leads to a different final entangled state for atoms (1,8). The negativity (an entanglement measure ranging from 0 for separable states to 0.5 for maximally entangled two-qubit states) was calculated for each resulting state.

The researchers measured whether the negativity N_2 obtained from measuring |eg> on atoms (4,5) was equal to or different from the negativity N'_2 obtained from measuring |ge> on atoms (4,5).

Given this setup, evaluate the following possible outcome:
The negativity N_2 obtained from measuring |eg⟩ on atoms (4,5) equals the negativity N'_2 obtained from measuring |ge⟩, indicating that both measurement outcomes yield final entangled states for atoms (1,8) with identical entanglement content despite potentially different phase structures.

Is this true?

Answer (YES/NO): YES